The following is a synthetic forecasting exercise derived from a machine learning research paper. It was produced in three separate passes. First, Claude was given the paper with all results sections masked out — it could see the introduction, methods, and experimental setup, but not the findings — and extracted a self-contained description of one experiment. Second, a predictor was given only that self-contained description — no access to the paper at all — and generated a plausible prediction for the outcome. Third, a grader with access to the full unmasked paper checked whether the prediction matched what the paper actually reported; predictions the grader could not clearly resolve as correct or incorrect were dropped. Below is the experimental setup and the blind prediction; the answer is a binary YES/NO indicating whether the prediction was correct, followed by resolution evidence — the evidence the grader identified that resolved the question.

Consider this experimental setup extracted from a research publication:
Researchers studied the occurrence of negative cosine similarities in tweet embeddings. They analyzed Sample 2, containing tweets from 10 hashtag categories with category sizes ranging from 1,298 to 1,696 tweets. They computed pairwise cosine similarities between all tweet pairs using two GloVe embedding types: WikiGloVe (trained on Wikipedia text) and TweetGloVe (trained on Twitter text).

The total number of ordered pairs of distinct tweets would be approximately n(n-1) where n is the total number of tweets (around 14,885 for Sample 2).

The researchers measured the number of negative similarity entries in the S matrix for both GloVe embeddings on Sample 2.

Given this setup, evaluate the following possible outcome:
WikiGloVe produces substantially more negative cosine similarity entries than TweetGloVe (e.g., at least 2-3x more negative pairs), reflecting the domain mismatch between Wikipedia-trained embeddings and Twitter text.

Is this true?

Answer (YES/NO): YES